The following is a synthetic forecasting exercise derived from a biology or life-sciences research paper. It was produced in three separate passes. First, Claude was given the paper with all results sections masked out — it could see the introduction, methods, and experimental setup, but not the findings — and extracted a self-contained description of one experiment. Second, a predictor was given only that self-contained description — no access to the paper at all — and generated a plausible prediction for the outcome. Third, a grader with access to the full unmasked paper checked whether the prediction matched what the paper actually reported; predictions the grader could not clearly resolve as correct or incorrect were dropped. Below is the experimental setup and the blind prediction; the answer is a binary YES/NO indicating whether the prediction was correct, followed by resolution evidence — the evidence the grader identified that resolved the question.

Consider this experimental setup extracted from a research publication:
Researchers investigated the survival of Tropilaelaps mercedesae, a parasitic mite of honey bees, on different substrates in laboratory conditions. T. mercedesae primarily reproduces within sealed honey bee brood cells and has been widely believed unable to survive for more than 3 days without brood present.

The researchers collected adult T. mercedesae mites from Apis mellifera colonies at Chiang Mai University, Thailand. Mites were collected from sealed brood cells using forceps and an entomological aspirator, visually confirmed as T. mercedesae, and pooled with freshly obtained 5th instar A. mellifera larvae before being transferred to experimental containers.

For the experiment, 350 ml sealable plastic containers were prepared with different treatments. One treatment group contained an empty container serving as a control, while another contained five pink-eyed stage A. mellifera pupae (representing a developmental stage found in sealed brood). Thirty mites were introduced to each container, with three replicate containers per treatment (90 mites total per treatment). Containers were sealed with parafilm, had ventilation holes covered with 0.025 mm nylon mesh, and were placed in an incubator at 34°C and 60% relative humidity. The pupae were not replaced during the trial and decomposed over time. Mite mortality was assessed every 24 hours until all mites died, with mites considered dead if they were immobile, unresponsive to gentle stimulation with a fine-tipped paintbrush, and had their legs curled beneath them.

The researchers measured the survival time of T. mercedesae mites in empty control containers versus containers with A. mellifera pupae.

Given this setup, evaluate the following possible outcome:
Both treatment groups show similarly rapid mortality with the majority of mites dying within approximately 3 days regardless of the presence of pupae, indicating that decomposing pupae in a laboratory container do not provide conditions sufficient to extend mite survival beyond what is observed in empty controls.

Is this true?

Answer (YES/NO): NO